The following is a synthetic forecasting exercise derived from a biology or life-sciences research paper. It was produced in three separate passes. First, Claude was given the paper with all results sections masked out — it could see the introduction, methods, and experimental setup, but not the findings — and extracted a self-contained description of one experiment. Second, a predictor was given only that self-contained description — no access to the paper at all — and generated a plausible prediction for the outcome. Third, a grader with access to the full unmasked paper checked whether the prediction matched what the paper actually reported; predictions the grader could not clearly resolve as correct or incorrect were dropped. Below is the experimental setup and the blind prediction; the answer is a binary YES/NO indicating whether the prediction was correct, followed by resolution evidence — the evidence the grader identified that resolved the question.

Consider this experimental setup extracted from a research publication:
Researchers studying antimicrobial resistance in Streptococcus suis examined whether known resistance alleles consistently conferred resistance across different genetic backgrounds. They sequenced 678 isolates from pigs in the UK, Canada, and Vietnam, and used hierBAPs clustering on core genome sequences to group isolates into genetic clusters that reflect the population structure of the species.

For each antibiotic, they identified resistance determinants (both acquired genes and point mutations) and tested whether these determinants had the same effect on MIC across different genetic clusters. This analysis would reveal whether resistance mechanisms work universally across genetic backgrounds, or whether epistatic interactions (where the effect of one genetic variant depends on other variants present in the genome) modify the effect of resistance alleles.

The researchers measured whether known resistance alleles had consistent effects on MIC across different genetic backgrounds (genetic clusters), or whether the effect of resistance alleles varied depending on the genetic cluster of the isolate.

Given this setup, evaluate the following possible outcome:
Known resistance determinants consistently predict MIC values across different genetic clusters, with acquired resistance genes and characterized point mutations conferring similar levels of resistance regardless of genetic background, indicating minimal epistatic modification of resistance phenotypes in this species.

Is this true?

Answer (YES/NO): NO